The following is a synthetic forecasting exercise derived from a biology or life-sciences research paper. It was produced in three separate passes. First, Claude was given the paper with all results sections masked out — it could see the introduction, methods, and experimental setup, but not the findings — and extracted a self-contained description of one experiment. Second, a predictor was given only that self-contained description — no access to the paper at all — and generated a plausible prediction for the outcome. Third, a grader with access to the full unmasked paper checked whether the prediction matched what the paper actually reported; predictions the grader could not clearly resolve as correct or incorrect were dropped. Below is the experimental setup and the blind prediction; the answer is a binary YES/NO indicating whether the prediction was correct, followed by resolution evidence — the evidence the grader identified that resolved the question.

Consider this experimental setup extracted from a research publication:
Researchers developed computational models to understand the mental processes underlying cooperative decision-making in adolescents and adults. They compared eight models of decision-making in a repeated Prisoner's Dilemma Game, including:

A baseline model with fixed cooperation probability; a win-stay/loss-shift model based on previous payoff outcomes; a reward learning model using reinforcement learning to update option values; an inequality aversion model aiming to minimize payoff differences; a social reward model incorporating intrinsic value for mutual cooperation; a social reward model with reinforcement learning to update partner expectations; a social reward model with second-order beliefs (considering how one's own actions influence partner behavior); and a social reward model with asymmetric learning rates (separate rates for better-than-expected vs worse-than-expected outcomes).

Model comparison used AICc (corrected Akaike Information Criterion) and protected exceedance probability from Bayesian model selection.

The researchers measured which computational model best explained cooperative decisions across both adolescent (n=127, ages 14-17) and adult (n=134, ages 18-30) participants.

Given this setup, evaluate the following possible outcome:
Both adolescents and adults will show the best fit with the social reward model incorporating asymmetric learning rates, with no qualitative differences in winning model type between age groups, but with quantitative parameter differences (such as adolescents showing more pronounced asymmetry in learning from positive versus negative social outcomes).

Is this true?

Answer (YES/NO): YES